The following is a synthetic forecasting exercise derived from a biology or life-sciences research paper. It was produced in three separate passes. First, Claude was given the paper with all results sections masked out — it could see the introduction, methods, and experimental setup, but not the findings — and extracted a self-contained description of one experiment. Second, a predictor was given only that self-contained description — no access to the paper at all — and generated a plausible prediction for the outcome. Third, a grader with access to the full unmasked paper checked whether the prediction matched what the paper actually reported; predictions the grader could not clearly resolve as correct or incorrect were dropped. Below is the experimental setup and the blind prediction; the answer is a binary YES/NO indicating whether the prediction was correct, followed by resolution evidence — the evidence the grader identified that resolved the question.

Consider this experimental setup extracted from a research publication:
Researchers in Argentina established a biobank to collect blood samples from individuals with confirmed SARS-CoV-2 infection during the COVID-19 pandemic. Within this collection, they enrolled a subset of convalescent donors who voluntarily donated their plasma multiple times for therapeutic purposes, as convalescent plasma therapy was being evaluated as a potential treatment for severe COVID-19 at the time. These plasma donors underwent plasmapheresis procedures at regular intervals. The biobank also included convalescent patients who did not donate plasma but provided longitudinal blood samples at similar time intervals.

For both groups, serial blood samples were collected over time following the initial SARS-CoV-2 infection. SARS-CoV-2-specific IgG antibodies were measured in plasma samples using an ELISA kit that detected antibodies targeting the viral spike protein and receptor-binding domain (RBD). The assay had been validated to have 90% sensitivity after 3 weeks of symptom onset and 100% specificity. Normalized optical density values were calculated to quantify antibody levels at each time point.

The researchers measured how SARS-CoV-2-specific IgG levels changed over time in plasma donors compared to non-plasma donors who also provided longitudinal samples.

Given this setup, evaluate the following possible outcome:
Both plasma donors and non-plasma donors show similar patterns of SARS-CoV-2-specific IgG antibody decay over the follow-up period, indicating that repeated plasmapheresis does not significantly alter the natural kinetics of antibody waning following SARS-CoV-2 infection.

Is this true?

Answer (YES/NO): NO